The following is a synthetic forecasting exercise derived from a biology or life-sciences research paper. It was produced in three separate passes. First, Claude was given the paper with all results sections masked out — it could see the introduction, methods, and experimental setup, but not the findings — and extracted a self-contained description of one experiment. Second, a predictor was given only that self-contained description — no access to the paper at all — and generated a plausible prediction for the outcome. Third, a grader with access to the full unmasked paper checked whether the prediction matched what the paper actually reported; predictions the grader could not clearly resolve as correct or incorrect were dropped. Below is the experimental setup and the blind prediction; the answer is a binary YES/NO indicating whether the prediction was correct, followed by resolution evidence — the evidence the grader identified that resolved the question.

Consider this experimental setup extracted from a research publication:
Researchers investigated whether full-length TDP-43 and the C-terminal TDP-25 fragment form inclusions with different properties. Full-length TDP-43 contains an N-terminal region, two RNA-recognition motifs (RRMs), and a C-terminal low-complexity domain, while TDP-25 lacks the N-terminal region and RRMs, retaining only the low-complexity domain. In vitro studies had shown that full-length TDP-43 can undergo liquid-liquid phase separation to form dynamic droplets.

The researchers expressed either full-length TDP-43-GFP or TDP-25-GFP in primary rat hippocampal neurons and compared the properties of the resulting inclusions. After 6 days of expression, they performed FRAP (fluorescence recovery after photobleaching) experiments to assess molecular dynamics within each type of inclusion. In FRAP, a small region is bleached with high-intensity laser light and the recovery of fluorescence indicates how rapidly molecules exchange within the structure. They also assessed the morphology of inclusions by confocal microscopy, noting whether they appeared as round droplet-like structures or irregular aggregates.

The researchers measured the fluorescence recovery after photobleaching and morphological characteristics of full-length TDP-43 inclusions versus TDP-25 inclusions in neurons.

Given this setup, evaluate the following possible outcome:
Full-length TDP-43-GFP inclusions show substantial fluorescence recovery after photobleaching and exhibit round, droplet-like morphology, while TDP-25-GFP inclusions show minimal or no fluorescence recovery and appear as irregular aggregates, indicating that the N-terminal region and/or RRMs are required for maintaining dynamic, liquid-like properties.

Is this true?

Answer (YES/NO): NO